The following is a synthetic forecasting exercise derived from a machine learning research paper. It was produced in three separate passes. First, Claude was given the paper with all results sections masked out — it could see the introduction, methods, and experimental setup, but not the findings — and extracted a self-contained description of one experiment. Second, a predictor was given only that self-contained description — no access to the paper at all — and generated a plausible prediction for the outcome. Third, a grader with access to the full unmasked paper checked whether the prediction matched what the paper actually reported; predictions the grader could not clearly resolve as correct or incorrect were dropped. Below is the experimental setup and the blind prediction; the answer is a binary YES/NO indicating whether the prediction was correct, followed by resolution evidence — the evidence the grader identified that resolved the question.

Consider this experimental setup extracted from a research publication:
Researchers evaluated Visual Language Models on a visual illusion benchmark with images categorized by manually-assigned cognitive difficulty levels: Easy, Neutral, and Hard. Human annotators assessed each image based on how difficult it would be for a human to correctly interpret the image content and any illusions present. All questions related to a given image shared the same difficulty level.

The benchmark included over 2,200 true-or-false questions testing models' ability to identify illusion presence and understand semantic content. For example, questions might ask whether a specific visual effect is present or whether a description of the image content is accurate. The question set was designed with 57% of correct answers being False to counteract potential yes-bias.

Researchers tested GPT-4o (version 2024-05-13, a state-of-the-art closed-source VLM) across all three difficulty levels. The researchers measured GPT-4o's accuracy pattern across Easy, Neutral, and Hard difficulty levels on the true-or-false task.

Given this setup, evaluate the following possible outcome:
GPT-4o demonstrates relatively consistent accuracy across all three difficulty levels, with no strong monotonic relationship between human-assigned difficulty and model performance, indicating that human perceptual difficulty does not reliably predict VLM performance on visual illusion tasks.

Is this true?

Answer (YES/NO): NO